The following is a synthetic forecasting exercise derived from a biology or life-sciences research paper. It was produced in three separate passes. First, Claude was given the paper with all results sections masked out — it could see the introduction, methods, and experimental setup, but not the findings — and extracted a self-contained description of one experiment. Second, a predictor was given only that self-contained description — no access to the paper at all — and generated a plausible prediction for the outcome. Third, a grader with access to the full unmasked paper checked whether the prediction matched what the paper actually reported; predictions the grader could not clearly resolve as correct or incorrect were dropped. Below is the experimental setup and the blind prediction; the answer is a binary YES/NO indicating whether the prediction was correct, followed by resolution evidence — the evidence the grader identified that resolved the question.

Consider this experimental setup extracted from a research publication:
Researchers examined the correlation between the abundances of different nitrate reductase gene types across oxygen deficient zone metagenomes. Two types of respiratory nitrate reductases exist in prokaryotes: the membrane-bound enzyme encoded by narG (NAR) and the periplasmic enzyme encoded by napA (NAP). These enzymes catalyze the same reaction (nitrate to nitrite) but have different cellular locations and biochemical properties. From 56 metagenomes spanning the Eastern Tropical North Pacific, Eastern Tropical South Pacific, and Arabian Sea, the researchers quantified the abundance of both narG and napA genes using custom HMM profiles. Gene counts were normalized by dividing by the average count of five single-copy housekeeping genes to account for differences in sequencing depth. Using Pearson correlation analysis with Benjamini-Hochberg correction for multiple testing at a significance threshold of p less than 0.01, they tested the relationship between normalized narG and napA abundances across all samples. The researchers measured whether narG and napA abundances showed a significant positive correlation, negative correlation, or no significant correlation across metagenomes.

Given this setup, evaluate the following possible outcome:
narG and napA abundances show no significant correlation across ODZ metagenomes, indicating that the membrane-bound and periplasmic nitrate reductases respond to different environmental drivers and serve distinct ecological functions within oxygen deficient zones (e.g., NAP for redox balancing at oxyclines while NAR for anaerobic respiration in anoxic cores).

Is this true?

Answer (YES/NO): NO